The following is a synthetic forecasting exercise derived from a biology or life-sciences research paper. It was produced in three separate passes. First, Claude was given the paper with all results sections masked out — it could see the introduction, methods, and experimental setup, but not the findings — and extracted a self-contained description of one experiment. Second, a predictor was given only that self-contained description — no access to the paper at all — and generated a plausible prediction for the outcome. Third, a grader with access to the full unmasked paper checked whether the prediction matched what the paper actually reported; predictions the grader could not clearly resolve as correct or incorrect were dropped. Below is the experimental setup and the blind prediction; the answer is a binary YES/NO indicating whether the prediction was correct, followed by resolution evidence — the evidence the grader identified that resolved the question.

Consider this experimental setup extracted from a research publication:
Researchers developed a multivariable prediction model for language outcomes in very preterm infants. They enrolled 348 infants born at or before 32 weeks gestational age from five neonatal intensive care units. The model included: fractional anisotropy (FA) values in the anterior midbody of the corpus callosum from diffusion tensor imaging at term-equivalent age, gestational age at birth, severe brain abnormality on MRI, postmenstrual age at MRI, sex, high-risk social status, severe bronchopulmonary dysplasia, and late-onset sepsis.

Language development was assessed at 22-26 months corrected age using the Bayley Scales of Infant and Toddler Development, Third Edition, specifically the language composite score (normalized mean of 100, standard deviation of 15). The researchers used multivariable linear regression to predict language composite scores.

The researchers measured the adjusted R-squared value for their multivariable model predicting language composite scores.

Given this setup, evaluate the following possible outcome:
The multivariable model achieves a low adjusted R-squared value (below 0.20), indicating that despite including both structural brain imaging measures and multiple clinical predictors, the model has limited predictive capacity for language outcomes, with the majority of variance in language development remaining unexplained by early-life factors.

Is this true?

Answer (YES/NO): YES